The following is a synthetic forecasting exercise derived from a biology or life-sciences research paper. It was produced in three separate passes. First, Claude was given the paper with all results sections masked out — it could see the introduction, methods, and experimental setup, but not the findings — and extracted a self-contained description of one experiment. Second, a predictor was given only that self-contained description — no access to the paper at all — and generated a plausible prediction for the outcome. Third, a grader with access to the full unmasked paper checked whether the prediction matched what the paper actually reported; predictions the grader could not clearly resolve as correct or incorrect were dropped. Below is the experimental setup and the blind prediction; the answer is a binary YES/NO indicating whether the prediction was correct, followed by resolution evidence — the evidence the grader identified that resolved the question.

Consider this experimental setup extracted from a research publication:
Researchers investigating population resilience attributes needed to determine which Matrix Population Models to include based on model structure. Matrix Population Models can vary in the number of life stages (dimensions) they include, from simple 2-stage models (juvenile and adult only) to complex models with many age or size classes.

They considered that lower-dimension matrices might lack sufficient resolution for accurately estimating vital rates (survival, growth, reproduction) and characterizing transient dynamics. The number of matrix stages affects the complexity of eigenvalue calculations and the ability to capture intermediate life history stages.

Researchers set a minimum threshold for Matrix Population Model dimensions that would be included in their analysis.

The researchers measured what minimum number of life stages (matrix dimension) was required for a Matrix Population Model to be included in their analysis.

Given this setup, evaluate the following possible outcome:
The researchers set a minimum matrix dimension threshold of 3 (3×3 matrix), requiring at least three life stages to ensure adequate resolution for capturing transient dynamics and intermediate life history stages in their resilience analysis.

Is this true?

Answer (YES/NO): YES